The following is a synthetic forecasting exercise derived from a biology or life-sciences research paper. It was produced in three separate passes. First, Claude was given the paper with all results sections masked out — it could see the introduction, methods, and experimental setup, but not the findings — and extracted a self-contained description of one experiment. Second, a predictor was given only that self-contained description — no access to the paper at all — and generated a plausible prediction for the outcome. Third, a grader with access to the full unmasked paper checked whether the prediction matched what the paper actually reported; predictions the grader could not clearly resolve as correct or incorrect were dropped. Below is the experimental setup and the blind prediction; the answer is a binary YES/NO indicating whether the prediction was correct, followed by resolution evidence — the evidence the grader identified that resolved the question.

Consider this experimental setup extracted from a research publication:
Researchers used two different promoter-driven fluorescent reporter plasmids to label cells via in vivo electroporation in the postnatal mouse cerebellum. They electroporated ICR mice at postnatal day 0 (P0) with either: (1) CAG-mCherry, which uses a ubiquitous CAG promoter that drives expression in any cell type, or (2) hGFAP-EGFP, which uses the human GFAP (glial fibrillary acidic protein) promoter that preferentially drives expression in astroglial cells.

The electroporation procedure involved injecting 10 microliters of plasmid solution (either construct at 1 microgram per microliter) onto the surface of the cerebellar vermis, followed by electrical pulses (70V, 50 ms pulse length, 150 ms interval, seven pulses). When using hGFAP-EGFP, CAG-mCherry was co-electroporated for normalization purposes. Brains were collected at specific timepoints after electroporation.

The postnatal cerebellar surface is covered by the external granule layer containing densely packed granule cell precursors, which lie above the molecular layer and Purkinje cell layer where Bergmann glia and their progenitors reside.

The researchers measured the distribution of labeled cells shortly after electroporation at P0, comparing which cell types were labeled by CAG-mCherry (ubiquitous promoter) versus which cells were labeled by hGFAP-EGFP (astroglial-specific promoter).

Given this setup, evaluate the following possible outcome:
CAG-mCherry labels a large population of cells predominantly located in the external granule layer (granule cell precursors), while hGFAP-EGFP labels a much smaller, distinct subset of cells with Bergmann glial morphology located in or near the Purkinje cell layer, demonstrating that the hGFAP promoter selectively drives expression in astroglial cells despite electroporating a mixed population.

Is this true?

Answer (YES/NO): YES